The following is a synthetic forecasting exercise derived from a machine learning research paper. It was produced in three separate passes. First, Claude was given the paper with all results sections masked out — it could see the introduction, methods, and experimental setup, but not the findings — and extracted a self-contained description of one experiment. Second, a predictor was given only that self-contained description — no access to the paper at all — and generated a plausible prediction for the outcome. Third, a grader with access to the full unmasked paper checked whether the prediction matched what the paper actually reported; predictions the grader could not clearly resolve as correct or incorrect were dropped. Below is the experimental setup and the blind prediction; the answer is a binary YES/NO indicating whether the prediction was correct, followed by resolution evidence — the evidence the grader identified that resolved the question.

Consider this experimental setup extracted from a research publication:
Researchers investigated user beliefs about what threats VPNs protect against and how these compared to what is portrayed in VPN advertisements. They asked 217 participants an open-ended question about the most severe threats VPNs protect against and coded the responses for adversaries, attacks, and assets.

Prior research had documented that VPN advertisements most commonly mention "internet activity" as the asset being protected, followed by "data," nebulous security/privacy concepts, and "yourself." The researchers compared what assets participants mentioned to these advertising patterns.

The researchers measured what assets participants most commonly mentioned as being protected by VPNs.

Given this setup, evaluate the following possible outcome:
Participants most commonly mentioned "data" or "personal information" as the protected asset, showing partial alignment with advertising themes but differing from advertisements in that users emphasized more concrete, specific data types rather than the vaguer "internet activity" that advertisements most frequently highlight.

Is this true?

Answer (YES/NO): NO